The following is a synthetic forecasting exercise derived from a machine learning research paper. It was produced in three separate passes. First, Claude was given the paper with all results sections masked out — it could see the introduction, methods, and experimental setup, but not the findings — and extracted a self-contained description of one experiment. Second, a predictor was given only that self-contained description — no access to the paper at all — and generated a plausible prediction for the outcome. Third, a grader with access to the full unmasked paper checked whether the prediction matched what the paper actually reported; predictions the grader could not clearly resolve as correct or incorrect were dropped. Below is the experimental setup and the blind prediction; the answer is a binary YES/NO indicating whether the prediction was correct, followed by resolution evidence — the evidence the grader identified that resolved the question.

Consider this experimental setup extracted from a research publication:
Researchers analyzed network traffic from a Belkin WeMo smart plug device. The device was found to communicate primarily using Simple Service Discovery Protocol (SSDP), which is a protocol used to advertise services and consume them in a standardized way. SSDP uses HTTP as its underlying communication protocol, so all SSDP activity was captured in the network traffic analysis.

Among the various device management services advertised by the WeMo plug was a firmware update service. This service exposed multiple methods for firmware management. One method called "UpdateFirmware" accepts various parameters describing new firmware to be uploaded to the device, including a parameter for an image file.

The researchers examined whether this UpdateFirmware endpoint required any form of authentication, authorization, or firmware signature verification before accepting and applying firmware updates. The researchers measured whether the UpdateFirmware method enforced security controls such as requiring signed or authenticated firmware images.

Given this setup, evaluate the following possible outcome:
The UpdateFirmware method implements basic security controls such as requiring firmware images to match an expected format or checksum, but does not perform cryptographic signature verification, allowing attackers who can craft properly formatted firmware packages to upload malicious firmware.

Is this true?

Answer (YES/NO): NO